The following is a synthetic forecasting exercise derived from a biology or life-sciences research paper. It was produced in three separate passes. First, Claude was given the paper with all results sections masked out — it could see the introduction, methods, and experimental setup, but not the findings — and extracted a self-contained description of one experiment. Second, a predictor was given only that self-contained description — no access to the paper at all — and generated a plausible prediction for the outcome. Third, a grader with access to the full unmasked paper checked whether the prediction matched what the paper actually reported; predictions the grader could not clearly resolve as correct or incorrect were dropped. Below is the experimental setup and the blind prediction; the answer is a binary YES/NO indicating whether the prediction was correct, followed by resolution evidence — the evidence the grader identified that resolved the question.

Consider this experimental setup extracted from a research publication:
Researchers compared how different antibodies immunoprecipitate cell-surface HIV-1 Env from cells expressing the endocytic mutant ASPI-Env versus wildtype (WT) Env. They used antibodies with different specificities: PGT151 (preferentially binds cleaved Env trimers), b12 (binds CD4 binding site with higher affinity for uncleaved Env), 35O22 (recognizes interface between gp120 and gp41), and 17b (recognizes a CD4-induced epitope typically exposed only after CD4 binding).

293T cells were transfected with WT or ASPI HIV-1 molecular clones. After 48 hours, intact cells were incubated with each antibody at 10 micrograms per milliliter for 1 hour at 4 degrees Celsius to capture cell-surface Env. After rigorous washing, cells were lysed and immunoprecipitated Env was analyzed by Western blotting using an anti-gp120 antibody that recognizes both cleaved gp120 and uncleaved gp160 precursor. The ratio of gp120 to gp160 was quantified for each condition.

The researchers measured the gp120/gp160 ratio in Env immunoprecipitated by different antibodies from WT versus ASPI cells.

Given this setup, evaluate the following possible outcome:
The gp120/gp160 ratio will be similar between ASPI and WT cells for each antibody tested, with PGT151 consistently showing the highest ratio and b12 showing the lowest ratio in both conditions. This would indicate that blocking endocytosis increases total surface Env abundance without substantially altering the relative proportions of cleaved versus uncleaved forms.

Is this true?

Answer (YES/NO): NO